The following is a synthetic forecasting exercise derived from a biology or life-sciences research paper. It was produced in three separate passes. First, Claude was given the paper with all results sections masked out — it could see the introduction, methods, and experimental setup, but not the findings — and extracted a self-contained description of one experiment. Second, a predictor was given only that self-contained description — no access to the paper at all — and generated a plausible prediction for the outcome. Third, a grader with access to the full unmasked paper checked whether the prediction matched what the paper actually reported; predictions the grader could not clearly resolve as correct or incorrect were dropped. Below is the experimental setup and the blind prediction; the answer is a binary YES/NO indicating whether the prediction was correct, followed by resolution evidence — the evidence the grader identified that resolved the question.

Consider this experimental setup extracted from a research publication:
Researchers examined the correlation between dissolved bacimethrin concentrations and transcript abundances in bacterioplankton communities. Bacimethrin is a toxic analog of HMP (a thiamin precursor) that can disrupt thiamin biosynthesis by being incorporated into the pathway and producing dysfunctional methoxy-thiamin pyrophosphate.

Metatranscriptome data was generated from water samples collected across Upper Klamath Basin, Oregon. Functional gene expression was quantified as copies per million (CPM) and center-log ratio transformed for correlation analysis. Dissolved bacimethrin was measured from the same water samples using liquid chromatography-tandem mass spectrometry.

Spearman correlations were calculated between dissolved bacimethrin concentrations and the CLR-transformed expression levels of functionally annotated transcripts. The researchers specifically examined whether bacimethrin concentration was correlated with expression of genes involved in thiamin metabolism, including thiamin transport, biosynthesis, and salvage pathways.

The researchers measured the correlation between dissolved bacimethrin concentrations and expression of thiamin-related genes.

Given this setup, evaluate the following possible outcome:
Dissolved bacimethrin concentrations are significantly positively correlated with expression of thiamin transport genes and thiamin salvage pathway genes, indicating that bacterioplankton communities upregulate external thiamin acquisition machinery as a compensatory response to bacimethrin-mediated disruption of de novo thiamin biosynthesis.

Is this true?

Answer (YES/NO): NO